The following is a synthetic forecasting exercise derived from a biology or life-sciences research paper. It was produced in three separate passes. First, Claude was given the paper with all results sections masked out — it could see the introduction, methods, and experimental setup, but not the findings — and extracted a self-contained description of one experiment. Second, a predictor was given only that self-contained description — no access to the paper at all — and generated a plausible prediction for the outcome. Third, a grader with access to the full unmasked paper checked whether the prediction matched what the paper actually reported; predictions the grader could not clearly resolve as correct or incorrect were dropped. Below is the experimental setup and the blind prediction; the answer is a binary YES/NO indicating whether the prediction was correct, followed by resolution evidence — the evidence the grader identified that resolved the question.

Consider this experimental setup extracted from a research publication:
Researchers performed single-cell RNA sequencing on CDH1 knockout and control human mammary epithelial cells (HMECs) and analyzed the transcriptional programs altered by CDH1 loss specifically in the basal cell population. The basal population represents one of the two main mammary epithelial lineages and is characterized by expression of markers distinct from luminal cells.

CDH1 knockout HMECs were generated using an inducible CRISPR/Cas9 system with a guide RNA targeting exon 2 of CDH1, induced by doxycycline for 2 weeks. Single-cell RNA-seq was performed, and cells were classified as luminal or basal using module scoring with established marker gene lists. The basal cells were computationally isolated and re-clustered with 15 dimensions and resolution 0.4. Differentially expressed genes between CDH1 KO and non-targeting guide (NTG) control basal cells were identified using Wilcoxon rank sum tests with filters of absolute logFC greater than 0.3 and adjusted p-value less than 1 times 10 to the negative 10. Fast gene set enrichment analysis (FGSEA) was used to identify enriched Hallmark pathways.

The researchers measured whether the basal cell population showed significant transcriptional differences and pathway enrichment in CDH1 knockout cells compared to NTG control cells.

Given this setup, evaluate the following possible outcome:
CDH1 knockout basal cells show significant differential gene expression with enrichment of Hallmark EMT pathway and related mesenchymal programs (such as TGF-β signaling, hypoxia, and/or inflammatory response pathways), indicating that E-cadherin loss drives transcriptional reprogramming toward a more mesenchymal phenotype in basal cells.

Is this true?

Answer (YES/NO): NO